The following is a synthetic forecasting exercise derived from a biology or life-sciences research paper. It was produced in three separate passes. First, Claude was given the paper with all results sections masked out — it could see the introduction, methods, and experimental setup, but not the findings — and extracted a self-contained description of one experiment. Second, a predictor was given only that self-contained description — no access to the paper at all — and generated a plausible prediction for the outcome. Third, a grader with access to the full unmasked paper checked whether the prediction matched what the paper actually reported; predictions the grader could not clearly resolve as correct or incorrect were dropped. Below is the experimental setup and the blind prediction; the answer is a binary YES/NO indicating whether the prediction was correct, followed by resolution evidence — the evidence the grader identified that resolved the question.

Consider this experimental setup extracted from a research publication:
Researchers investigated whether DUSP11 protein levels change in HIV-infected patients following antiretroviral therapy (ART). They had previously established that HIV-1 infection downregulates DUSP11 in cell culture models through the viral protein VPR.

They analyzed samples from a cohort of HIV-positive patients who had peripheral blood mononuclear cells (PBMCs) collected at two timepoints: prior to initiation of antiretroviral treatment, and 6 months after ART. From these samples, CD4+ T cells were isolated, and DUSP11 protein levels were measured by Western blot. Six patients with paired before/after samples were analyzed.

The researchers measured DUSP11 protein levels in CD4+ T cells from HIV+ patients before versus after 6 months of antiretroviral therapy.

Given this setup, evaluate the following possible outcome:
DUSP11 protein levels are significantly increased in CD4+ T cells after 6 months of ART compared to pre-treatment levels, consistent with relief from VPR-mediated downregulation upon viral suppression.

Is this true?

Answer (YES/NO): YES